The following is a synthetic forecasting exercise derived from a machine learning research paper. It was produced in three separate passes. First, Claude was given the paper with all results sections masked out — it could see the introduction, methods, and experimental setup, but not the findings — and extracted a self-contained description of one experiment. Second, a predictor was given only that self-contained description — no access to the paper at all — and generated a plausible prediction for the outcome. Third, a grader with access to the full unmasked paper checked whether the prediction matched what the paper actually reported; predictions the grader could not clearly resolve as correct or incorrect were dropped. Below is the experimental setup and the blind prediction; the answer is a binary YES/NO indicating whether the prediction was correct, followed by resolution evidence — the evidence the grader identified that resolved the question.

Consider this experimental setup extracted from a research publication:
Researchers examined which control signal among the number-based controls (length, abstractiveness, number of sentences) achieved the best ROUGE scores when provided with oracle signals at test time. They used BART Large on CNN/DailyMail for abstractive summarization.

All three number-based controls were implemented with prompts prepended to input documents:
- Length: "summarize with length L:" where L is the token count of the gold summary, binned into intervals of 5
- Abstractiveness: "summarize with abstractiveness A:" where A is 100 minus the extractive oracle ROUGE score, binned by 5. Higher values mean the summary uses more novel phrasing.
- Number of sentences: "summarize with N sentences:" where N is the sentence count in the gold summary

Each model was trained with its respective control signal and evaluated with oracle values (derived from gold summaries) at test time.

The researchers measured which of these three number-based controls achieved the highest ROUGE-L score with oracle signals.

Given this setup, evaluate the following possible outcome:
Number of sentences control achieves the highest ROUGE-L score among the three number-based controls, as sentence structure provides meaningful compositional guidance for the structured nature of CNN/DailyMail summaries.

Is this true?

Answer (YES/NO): NO